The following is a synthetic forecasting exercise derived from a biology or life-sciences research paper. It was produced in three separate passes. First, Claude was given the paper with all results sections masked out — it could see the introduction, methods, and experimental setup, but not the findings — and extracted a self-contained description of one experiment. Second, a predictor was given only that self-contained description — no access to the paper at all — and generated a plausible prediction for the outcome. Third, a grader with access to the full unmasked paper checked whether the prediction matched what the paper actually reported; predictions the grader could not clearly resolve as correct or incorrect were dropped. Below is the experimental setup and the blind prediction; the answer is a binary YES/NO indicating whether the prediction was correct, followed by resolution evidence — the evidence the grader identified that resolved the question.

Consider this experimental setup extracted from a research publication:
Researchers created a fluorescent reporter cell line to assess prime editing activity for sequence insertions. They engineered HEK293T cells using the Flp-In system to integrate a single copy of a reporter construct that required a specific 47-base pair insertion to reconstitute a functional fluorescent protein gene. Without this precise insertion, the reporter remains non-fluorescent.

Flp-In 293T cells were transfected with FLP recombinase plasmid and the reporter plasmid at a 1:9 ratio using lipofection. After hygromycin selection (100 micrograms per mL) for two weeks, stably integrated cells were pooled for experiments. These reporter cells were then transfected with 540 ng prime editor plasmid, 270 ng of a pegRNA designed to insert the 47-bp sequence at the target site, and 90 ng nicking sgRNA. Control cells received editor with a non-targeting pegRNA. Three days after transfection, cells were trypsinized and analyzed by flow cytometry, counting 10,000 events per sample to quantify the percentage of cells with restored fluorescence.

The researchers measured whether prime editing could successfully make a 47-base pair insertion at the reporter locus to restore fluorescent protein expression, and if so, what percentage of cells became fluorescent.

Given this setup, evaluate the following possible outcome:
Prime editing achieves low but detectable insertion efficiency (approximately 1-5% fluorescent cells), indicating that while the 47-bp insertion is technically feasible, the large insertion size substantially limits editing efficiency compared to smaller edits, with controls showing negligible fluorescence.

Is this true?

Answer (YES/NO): NO